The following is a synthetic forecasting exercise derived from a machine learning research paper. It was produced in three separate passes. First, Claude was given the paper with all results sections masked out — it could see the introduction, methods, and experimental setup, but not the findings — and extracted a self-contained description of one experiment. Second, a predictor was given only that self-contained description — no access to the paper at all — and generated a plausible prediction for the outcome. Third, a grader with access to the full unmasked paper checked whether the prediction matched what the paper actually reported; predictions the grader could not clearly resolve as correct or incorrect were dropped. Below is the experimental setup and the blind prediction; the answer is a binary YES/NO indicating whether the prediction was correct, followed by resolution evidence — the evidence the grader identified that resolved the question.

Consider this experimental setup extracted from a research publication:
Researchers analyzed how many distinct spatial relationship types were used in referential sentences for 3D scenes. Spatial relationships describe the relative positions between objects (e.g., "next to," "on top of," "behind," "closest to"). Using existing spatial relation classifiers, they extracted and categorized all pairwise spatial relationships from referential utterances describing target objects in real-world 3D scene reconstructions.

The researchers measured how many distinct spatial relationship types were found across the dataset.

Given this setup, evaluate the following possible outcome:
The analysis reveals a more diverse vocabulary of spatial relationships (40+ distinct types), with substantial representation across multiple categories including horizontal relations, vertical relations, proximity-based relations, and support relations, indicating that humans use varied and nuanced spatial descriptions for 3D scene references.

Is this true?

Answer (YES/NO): NO